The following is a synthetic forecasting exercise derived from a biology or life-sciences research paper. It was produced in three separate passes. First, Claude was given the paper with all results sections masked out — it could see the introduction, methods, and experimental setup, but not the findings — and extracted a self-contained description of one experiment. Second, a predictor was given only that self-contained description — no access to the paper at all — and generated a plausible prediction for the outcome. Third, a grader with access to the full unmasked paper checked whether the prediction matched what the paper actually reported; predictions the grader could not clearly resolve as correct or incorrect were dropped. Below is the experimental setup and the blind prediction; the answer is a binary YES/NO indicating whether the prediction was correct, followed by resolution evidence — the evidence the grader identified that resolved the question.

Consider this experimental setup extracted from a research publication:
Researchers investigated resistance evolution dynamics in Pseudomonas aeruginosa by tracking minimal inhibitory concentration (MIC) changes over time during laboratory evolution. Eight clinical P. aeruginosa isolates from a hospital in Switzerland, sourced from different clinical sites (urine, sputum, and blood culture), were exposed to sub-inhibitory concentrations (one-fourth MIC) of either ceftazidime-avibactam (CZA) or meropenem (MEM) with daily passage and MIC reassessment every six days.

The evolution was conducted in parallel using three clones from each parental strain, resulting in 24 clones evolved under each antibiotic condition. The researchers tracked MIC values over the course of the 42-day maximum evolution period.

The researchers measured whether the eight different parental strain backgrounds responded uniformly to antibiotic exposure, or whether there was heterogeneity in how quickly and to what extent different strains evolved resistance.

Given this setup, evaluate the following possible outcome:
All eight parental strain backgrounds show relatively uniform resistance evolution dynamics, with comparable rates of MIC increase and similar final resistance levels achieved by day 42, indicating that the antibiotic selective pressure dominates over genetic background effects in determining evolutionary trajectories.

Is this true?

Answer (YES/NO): NO